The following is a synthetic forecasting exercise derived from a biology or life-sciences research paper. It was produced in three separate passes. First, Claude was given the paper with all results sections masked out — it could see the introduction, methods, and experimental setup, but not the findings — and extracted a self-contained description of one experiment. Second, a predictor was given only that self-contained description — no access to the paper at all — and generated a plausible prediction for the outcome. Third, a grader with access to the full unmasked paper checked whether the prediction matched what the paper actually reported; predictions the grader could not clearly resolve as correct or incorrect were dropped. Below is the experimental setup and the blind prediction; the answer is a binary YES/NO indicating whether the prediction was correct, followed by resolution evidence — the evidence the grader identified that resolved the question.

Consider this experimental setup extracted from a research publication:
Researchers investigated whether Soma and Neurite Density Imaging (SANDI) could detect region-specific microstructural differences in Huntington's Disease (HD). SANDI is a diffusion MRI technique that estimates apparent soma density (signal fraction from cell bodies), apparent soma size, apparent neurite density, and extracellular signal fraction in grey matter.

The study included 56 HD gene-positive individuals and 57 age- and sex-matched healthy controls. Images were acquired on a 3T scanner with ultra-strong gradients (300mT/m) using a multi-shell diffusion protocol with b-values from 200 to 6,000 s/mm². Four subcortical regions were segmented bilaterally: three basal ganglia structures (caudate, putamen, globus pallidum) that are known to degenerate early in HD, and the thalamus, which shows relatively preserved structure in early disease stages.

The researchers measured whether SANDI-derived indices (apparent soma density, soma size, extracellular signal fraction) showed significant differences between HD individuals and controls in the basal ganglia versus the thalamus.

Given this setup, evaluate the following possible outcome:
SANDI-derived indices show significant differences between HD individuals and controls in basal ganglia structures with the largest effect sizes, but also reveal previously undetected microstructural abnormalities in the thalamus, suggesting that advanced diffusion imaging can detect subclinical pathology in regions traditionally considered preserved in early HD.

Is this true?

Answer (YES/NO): NO